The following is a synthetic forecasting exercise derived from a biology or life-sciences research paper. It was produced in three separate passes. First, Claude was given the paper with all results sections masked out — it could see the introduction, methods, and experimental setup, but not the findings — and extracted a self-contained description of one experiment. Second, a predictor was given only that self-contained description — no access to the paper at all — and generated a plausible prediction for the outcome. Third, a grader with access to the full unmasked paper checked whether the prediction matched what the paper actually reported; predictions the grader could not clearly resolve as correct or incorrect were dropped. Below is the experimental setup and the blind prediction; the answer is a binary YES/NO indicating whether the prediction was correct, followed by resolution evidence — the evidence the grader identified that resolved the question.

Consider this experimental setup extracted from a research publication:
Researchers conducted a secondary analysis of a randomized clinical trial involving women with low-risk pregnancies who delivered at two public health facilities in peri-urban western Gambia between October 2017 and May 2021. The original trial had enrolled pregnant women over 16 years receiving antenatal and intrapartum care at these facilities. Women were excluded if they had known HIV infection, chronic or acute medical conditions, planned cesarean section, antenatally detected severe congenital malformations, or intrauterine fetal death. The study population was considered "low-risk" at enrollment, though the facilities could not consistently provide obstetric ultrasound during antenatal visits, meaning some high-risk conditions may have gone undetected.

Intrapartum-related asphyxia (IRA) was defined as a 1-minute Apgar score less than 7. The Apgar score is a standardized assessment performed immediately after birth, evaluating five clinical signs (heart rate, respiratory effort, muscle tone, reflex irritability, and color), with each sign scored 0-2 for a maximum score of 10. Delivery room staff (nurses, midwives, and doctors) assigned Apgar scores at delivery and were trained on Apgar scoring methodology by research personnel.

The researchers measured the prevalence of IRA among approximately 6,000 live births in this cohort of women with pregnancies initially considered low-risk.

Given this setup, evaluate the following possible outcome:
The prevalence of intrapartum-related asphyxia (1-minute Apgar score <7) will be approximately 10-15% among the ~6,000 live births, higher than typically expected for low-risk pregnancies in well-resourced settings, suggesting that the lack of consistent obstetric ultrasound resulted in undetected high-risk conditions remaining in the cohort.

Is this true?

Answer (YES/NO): NO